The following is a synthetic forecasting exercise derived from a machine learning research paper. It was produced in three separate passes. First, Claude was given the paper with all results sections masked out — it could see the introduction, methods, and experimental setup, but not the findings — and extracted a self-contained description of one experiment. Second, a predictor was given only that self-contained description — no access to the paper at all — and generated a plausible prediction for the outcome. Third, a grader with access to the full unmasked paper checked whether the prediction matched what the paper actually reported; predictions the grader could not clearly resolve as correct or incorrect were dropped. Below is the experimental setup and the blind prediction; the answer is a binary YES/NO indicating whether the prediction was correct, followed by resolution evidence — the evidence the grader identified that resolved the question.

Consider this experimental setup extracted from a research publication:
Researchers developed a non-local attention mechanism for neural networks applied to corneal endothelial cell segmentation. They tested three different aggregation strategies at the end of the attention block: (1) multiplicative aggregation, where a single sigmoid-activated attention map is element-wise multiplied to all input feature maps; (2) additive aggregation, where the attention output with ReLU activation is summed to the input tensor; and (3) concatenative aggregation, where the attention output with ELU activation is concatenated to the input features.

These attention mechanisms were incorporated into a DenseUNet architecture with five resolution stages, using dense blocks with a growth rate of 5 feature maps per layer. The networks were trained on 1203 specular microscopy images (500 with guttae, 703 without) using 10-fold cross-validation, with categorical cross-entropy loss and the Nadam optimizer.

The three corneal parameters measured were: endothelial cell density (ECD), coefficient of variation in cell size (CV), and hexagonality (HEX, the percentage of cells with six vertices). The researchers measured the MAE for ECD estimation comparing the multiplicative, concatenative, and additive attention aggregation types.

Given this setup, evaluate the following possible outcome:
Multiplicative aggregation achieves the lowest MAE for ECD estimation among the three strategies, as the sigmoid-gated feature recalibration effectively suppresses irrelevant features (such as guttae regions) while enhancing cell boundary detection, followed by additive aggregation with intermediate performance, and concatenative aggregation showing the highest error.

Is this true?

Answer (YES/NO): NO